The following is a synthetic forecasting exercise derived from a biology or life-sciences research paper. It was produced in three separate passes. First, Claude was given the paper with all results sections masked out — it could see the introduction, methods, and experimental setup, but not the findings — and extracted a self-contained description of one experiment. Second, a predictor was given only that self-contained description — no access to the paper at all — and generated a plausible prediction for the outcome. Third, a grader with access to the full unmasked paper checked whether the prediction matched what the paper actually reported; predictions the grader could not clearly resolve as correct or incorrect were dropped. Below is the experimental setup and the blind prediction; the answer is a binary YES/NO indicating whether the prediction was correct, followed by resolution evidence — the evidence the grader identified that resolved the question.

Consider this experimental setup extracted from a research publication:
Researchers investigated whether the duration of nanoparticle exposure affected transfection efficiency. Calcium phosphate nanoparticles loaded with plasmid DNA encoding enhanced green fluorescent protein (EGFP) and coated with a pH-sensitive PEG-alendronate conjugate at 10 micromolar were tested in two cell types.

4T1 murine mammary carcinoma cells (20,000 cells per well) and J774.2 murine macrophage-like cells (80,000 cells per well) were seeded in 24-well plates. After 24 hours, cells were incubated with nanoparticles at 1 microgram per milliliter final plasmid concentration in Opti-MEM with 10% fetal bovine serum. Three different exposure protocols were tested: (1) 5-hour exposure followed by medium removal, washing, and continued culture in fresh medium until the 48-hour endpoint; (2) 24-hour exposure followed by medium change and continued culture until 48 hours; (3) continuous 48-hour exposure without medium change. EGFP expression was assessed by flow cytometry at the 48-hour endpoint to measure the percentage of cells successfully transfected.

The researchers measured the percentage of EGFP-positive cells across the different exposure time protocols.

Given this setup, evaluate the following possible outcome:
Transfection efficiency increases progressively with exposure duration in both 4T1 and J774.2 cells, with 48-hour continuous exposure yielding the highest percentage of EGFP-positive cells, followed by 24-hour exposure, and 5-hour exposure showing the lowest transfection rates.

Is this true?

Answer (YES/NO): NO